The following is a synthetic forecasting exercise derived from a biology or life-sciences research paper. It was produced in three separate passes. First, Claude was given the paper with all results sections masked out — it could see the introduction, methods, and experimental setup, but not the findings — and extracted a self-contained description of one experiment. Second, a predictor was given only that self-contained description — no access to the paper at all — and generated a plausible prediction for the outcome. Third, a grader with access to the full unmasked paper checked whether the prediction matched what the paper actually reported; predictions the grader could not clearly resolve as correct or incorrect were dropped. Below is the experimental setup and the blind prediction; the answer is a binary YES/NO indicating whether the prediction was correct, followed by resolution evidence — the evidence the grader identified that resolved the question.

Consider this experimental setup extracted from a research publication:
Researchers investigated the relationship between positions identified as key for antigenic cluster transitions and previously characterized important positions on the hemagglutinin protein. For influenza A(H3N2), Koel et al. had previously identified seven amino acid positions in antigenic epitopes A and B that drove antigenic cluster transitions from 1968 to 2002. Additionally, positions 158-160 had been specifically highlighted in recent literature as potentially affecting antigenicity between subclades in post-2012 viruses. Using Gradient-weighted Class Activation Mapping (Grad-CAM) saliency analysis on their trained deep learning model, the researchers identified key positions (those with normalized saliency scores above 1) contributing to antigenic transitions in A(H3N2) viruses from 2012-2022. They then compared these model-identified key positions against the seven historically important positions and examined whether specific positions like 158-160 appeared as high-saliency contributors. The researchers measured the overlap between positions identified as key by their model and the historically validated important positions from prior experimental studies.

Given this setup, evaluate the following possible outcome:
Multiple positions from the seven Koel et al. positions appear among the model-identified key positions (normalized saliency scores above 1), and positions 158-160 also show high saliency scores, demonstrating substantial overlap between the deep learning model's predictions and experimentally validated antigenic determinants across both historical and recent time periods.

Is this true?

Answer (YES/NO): YES